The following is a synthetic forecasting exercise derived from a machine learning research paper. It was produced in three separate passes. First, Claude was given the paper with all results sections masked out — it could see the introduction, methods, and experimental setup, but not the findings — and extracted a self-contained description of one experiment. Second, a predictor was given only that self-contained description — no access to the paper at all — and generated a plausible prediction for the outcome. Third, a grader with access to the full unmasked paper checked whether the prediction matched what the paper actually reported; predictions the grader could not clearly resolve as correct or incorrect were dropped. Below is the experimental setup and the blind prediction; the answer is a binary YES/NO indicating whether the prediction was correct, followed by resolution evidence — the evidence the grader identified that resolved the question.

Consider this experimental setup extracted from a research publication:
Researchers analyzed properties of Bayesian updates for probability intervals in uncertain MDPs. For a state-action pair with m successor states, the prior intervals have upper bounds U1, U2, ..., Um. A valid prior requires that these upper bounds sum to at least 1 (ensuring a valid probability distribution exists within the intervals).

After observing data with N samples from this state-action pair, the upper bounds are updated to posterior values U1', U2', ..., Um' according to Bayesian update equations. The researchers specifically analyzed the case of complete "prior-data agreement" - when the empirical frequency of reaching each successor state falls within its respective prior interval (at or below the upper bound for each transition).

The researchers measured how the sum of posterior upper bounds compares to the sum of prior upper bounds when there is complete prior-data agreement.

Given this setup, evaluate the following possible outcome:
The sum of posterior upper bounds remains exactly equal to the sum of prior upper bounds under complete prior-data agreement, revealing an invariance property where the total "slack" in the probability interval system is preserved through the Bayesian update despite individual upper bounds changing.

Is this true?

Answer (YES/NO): NO